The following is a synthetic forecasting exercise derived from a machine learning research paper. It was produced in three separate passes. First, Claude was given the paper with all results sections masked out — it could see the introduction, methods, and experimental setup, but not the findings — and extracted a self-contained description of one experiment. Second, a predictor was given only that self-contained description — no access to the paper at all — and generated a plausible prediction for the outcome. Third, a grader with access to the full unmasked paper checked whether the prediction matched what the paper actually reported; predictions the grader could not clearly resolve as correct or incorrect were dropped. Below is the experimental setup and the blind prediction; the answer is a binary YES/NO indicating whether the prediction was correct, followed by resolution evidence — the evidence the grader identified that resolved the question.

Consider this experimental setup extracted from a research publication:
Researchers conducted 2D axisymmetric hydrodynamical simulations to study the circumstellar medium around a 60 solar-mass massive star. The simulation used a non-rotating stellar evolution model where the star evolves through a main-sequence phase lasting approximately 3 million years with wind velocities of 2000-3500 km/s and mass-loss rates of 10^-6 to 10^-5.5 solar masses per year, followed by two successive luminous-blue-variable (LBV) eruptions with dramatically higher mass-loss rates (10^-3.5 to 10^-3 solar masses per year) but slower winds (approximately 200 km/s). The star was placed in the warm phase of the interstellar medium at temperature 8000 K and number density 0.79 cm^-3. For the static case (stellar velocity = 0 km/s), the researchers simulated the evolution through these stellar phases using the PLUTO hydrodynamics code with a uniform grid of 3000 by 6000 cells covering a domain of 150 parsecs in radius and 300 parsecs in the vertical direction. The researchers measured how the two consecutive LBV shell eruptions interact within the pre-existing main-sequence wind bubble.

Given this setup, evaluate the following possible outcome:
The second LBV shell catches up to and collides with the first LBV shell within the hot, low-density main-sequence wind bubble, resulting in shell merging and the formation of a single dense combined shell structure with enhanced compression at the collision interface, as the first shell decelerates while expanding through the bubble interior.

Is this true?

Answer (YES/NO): NO